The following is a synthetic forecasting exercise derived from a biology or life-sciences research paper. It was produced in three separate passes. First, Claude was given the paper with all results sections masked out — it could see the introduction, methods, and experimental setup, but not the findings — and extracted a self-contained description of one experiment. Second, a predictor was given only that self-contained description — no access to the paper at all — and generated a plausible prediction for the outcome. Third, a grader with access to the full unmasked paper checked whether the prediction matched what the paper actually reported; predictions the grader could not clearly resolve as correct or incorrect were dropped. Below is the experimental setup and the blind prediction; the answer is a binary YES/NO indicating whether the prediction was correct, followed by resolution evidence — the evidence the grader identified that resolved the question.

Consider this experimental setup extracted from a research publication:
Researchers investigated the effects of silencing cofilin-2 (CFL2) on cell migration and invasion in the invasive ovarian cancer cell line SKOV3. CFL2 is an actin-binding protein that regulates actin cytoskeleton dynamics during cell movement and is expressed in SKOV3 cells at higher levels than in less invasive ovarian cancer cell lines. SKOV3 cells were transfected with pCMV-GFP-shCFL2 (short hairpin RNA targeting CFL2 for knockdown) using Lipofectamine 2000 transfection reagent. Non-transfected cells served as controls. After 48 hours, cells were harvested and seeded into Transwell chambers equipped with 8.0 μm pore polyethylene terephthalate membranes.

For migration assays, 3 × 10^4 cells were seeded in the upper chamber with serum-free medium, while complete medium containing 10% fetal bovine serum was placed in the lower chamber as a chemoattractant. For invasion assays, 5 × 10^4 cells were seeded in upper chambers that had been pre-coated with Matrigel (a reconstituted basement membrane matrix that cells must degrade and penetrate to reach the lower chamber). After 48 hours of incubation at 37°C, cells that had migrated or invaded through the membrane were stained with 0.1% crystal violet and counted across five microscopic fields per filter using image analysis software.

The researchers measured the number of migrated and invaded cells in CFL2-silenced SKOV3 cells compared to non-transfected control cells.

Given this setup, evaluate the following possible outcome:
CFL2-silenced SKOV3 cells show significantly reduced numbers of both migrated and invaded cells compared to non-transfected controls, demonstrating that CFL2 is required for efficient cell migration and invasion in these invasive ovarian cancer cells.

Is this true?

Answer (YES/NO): YES